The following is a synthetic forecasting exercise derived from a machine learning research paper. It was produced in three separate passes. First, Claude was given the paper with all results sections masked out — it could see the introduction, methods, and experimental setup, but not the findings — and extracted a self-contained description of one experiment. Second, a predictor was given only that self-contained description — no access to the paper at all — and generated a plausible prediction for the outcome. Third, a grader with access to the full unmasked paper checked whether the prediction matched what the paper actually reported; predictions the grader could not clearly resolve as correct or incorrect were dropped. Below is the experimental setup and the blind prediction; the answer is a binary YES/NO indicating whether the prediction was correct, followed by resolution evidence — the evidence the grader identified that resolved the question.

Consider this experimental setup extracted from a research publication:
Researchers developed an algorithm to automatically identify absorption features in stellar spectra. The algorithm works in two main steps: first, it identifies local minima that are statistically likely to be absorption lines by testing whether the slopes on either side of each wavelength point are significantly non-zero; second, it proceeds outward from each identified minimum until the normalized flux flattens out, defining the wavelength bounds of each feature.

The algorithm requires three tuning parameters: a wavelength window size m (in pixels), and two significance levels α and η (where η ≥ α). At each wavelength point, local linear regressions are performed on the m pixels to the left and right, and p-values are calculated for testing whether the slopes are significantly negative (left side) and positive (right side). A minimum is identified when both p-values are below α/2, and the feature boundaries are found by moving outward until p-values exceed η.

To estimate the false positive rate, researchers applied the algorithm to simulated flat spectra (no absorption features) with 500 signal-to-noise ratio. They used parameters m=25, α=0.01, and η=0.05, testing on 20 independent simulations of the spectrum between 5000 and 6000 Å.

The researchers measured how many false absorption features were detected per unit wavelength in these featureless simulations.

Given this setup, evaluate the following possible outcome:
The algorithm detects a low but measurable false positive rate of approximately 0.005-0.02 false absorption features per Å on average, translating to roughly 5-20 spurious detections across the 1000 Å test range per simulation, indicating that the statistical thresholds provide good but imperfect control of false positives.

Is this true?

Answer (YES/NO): NO